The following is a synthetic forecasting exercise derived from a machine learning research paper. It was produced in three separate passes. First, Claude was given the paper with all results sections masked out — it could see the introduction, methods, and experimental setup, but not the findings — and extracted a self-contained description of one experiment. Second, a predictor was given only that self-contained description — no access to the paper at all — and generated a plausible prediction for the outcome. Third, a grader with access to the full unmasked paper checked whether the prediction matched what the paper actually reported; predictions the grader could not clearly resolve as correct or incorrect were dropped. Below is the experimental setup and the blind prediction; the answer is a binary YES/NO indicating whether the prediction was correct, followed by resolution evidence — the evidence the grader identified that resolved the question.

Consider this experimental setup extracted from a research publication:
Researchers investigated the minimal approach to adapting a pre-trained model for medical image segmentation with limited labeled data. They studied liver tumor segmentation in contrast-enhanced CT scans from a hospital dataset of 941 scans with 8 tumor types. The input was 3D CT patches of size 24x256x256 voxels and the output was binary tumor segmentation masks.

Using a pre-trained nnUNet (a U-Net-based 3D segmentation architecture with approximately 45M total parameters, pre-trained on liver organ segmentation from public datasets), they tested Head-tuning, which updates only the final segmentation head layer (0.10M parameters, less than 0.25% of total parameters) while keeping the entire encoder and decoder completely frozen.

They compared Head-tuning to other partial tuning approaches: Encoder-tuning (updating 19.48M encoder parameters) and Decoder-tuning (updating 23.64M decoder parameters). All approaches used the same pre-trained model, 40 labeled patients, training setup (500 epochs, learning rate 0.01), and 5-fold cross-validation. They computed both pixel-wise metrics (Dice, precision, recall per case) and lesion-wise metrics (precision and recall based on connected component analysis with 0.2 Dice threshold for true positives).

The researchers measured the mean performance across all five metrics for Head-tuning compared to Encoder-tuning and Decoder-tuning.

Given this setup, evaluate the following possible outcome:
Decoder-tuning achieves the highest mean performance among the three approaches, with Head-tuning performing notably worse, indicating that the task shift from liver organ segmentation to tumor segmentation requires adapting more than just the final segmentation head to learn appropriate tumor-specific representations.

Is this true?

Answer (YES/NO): YES